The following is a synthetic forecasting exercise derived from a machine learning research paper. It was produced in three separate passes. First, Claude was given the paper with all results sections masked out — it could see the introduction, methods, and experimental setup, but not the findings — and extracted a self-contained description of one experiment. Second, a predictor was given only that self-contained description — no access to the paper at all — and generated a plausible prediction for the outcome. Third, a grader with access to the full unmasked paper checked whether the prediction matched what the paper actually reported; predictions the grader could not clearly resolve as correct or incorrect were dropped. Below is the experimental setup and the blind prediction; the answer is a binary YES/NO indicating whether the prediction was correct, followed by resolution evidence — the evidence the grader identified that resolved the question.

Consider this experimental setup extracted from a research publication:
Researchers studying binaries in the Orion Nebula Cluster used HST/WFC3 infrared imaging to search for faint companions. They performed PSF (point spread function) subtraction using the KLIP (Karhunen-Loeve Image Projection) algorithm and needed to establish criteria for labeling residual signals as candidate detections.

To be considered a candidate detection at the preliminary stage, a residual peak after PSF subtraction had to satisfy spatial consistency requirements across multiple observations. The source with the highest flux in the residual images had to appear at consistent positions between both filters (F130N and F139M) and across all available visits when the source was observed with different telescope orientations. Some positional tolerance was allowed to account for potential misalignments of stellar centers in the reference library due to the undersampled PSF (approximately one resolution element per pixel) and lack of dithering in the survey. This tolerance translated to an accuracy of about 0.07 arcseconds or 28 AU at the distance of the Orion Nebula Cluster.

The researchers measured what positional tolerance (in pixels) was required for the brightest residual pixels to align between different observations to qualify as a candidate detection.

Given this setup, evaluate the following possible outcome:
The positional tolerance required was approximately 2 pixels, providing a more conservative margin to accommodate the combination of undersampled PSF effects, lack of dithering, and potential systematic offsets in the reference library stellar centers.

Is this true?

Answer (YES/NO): NO